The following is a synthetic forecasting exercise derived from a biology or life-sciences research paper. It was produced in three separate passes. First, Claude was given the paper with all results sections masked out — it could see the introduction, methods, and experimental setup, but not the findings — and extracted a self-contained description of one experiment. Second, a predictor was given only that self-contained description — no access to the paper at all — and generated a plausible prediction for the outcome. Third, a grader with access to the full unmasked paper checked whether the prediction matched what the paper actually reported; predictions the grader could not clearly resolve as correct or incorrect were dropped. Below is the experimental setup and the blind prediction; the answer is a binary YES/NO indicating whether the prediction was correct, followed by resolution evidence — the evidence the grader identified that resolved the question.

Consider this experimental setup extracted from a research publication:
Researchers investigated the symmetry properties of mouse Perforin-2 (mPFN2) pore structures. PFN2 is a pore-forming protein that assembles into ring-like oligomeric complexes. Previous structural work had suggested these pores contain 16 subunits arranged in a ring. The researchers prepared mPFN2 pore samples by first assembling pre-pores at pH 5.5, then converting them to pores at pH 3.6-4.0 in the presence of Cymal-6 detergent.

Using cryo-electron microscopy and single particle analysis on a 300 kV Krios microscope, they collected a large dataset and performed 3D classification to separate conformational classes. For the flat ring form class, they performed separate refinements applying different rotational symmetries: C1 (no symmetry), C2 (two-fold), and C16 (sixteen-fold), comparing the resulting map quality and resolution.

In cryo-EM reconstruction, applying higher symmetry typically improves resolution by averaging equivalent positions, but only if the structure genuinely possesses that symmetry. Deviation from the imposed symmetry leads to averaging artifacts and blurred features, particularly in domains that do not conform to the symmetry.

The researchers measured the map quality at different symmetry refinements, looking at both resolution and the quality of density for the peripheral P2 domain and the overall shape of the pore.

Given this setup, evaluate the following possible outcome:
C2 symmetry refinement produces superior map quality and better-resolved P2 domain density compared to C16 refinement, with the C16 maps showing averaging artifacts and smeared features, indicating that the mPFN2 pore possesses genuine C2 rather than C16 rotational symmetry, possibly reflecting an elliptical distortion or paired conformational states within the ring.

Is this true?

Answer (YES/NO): NO